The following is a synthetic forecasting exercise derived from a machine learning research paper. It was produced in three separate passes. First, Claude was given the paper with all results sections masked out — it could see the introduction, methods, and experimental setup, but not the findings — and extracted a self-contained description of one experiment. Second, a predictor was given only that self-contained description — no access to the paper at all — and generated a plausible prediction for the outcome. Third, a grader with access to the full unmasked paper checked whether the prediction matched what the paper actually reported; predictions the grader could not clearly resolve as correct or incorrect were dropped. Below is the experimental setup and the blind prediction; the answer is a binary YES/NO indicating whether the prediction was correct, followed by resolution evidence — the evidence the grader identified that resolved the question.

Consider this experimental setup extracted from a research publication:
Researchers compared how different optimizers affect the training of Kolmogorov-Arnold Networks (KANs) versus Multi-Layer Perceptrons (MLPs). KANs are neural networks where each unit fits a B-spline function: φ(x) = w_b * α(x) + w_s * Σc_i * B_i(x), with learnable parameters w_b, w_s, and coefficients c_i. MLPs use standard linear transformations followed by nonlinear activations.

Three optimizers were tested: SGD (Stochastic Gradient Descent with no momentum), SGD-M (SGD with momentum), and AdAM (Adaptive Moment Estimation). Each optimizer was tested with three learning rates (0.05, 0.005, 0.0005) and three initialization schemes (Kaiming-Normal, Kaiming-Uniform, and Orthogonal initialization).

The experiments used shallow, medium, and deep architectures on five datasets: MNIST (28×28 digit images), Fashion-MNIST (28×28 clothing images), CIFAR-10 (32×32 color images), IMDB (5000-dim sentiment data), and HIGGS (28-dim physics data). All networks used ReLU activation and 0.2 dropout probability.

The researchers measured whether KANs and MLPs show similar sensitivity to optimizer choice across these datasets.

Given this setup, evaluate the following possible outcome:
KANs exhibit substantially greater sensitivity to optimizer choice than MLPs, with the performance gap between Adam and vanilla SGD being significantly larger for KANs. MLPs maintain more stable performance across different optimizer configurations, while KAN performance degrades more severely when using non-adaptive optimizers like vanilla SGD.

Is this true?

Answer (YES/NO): YES